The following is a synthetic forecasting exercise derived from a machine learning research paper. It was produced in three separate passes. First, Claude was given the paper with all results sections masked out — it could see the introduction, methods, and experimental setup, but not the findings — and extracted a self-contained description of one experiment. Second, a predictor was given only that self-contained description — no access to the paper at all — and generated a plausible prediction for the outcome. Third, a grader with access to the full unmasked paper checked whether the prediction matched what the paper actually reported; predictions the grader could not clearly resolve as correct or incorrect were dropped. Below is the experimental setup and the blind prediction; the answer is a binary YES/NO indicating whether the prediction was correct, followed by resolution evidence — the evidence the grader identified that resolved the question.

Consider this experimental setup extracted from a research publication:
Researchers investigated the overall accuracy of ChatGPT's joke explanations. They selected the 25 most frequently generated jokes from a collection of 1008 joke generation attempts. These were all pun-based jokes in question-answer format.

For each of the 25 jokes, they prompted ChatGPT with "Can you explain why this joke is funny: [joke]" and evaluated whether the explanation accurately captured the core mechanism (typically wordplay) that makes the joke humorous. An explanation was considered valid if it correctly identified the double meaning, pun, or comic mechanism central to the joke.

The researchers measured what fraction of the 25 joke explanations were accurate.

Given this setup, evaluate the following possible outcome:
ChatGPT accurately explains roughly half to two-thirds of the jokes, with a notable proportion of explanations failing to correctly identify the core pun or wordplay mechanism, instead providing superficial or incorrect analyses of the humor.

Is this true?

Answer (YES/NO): NO